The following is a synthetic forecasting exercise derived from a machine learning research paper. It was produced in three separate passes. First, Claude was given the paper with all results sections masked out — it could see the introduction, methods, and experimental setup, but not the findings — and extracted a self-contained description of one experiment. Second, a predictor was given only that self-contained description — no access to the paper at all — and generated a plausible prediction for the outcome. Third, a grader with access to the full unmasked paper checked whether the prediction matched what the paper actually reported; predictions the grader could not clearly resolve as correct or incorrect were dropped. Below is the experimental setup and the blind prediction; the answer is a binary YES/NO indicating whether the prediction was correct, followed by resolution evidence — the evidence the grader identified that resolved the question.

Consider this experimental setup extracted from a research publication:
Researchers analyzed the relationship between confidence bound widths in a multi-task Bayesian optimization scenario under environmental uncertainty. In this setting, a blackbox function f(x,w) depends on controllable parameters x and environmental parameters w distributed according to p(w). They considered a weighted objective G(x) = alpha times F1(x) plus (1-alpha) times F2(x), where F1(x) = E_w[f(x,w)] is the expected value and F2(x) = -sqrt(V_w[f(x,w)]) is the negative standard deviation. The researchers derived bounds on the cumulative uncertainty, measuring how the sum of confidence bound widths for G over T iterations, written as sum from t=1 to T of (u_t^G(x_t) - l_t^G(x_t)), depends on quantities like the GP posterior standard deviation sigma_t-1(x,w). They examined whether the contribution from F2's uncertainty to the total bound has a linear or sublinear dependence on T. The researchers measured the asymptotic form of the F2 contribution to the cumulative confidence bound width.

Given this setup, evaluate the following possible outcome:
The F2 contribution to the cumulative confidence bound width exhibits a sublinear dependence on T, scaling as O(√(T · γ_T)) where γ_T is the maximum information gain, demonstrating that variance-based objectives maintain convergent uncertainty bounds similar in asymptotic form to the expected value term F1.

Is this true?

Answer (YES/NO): NO